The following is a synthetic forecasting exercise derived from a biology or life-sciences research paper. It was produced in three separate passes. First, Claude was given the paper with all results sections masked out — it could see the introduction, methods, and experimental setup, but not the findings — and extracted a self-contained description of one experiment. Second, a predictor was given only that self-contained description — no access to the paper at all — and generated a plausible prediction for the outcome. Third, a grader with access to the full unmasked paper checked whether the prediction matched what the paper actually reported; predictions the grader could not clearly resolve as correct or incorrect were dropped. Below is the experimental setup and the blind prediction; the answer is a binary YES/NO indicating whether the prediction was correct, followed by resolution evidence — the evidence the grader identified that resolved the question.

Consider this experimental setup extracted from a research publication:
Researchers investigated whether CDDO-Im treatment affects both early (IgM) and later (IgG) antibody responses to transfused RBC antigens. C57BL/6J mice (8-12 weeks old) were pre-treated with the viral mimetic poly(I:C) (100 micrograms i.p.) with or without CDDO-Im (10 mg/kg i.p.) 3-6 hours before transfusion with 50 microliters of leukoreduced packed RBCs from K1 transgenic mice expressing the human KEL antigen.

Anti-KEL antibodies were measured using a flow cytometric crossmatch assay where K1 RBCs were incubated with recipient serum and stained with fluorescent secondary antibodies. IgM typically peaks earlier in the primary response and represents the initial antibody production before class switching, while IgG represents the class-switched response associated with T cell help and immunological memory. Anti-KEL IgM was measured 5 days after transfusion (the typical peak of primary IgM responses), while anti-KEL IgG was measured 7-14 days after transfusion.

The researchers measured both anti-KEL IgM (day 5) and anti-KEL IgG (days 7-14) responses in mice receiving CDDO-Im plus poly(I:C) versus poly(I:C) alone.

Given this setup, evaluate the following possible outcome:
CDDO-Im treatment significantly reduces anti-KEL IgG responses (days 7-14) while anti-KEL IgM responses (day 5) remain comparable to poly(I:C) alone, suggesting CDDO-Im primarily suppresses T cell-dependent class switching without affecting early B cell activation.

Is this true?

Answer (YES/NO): NO